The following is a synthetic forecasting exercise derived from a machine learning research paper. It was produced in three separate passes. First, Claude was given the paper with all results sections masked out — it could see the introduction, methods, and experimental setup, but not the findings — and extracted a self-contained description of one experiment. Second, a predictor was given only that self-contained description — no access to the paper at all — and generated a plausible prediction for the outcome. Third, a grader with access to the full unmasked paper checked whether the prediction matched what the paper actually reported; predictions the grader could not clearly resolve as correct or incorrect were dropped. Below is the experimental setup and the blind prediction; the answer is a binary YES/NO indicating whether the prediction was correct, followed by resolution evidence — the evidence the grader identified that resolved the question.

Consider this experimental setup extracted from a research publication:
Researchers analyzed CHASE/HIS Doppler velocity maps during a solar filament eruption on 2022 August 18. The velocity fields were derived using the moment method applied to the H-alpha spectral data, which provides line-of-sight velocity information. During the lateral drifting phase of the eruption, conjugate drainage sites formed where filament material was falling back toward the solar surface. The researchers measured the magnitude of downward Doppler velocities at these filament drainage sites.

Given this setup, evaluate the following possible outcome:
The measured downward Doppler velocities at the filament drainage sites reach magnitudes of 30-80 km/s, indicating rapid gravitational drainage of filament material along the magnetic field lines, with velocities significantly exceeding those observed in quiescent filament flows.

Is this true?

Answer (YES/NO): NO